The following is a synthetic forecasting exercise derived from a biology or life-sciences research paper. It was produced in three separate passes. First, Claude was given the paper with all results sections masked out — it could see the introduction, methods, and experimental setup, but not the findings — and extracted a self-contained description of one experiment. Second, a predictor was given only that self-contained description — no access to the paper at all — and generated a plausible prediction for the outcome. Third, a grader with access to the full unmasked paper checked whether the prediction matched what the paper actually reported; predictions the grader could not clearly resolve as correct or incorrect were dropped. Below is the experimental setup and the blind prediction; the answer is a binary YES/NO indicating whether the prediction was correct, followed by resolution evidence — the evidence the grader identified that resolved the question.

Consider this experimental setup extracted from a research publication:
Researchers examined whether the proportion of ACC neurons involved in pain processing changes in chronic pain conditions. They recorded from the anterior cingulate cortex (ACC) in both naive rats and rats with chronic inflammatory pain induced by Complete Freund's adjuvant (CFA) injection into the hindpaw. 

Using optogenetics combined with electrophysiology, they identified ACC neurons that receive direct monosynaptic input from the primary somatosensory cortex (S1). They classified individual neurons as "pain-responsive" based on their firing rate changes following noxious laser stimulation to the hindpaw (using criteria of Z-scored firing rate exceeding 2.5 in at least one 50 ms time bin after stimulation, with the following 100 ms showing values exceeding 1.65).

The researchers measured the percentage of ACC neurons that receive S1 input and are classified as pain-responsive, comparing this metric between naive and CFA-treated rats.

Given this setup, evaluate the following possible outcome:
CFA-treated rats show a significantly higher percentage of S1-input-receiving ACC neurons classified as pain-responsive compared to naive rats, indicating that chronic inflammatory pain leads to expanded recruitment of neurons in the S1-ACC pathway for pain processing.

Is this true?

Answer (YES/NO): YES